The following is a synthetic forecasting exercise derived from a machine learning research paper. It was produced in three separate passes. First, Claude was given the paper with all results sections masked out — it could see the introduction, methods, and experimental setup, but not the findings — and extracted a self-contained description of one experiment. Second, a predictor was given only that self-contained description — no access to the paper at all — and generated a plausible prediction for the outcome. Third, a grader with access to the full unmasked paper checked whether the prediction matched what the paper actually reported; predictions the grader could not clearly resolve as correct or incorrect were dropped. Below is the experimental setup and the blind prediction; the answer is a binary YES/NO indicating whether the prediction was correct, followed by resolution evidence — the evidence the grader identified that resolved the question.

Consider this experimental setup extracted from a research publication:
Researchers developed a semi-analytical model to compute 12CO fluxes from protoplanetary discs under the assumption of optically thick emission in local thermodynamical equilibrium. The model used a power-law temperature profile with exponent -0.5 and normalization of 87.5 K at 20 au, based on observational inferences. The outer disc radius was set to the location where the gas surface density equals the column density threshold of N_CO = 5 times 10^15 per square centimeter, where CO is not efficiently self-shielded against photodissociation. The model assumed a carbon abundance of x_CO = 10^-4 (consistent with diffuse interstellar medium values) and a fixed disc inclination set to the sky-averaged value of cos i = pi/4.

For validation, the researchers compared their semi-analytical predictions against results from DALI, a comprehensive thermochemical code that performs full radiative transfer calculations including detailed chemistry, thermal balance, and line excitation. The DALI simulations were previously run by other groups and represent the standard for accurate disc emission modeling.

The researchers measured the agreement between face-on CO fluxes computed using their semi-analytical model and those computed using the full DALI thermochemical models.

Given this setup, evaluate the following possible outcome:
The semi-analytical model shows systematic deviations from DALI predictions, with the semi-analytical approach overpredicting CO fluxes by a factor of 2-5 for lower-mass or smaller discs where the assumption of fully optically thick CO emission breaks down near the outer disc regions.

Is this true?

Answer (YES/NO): NO